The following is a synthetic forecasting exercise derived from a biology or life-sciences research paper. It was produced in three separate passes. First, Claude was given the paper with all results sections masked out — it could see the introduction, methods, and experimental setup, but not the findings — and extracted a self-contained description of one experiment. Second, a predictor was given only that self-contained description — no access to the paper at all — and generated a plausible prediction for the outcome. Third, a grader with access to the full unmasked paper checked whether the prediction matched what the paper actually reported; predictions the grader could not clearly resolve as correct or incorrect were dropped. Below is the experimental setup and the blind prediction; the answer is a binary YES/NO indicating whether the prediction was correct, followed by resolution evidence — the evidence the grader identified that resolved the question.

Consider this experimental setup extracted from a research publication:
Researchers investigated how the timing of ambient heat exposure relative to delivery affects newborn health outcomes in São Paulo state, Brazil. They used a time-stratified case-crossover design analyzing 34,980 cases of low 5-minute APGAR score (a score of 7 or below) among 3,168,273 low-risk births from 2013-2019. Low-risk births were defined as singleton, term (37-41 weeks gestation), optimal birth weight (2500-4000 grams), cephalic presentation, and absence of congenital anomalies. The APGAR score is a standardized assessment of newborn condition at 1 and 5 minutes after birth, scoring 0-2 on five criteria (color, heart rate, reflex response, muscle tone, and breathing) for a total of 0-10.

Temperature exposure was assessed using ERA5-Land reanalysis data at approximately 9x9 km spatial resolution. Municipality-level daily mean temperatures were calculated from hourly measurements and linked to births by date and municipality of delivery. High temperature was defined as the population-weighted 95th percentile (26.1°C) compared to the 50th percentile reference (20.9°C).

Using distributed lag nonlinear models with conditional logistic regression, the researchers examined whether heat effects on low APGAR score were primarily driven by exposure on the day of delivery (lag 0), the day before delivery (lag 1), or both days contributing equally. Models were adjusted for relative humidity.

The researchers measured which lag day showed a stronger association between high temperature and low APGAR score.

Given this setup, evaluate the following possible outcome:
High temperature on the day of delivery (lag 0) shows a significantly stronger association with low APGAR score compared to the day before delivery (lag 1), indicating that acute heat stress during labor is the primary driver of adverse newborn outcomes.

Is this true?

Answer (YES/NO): YES